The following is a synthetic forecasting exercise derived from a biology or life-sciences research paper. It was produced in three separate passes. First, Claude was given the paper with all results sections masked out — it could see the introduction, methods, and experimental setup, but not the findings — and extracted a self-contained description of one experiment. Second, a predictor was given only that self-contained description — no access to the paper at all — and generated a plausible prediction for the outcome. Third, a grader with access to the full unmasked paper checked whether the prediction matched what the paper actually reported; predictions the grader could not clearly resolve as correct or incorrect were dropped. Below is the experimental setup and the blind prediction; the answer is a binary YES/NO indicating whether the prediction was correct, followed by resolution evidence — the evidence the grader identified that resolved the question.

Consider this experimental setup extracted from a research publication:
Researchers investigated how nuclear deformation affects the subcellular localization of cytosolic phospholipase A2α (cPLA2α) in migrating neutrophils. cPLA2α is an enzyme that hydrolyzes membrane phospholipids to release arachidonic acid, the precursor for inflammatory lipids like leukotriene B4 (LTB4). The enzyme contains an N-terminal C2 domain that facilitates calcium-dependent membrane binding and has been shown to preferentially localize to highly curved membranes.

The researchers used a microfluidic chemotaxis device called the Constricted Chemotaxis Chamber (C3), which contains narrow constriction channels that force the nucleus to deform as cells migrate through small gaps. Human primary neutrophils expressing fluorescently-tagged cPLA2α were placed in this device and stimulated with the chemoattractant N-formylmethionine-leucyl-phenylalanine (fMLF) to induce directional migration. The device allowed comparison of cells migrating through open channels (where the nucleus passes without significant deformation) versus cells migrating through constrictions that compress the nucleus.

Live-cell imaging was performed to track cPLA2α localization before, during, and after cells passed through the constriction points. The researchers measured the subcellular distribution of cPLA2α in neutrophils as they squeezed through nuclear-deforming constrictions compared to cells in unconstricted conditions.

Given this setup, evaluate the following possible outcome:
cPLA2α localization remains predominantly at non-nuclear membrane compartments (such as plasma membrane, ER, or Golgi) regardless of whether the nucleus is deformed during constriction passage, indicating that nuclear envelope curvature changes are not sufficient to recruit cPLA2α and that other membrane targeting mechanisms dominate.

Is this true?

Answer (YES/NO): NO